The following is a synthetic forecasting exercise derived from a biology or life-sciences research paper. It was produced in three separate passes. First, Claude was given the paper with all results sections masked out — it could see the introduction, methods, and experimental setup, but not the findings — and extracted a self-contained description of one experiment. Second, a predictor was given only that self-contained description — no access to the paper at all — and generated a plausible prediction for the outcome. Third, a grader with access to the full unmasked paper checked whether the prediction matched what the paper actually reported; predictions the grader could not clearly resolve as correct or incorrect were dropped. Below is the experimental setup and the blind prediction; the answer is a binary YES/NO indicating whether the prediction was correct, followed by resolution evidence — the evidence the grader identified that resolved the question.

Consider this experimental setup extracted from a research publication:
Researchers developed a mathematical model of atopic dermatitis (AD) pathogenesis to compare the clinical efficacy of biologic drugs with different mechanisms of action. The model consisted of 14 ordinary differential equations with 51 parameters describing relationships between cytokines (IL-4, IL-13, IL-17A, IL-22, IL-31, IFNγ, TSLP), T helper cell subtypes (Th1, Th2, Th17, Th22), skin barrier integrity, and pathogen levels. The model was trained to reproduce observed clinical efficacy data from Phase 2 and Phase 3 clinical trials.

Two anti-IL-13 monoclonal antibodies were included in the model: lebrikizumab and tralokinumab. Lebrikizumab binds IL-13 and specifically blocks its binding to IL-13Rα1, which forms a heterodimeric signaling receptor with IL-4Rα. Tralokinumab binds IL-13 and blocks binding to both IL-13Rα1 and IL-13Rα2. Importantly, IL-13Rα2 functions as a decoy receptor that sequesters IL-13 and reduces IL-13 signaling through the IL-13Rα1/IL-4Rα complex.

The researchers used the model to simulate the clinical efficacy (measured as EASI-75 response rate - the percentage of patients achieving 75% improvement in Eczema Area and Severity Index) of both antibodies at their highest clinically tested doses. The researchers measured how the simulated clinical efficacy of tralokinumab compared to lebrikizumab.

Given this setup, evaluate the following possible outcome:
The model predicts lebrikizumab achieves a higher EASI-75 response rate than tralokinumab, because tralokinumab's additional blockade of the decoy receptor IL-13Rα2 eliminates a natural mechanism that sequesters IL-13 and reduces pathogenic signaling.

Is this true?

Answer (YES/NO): YES